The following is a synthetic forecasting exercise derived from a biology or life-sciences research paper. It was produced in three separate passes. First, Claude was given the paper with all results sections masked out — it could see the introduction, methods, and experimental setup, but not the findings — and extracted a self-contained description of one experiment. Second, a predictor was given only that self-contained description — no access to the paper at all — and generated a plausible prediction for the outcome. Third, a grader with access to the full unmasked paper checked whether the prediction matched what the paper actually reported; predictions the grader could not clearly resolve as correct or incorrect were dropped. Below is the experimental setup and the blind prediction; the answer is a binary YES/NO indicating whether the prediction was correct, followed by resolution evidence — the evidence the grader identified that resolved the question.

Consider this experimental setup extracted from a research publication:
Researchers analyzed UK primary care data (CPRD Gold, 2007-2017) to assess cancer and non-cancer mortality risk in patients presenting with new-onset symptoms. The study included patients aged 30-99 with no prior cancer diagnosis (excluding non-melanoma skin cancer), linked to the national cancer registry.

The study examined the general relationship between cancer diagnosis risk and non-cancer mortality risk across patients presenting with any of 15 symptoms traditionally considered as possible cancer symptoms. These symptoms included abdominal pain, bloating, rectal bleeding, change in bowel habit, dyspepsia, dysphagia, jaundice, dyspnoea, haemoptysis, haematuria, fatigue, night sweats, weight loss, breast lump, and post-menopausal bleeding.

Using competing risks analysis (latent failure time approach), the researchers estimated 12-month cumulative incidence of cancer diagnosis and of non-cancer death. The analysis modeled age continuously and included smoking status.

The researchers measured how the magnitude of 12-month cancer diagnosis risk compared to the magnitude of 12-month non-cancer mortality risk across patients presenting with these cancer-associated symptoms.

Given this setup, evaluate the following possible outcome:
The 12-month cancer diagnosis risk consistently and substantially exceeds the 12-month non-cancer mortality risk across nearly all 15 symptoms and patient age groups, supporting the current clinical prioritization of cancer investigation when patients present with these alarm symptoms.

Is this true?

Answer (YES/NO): NO